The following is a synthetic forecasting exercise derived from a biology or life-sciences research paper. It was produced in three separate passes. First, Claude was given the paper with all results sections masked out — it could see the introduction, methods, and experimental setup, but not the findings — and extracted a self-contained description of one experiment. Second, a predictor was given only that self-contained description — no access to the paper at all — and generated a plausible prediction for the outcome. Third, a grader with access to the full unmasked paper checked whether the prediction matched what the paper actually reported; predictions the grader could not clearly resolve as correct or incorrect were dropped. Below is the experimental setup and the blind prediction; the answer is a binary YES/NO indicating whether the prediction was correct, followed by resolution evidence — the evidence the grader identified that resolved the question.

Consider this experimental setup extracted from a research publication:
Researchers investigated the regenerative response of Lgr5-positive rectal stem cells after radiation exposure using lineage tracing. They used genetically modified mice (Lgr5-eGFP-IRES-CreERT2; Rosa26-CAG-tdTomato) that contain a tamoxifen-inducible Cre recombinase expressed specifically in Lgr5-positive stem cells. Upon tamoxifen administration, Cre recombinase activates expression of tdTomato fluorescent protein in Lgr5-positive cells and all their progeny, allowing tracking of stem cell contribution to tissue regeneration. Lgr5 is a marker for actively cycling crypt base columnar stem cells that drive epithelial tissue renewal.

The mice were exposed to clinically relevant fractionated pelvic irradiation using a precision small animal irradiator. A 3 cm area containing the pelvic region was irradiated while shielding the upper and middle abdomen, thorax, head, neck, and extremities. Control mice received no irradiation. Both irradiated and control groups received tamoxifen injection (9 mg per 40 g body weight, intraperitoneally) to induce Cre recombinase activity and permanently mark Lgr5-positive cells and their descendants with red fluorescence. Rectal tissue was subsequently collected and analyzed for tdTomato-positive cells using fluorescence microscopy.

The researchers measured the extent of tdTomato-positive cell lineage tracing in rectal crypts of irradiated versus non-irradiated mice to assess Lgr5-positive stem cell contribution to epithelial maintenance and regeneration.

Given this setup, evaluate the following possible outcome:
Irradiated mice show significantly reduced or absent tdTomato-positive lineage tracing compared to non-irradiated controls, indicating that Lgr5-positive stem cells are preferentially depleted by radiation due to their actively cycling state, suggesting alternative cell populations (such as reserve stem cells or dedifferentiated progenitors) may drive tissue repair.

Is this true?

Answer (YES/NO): YES